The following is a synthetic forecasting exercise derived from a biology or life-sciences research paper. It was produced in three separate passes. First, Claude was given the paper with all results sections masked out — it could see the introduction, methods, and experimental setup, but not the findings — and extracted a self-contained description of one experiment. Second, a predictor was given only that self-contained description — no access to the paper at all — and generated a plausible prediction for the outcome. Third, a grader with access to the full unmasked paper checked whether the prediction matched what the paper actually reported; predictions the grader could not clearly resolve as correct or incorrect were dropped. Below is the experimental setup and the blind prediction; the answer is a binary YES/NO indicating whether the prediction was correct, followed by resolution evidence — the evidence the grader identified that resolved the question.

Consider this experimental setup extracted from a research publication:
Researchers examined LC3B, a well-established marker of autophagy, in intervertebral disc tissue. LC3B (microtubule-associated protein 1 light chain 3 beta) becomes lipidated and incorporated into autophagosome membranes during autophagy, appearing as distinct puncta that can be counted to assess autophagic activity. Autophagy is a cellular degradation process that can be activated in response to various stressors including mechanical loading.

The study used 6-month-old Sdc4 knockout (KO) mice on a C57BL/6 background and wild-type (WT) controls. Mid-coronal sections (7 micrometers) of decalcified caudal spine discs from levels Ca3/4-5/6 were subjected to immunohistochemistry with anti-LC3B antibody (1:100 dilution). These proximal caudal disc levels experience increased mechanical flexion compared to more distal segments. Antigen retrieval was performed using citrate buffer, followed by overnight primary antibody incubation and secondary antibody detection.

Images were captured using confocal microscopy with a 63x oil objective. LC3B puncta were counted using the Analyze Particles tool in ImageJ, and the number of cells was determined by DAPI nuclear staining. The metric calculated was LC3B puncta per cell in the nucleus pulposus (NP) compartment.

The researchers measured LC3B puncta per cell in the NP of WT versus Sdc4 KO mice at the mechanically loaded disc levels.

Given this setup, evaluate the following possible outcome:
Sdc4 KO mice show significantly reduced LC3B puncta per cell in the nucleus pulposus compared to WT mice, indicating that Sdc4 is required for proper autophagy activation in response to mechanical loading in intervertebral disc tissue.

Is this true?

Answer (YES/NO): NO